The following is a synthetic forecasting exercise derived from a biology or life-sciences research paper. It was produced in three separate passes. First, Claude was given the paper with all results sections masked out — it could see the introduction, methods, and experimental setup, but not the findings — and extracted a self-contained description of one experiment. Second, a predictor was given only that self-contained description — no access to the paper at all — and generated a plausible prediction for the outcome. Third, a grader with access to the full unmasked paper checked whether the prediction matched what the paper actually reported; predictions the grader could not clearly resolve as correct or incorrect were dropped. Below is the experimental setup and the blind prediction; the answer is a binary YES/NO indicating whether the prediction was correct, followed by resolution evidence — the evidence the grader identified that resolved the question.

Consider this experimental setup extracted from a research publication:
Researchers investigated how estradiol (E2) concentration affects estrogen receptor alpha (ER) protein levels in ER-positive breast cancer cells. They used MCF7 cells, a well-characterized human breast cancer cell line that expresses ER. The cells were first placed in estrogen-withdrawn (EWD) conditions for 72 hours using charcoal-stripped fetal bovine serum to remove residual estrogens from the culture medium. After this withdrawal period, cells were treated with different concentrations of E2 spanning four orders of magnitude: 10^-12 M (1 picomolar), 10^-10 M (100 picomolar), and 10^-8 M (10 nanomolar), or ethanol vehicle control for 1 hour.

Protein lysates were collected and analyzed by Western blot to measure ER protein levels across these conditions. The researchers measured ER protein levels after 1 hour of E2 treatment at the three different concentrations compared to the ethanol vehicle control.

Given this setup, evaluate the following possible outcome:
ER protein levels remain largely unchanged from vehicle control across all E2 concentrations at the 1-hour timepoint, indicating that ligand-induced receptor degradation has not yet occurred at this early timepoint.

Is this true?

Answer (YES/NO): NO